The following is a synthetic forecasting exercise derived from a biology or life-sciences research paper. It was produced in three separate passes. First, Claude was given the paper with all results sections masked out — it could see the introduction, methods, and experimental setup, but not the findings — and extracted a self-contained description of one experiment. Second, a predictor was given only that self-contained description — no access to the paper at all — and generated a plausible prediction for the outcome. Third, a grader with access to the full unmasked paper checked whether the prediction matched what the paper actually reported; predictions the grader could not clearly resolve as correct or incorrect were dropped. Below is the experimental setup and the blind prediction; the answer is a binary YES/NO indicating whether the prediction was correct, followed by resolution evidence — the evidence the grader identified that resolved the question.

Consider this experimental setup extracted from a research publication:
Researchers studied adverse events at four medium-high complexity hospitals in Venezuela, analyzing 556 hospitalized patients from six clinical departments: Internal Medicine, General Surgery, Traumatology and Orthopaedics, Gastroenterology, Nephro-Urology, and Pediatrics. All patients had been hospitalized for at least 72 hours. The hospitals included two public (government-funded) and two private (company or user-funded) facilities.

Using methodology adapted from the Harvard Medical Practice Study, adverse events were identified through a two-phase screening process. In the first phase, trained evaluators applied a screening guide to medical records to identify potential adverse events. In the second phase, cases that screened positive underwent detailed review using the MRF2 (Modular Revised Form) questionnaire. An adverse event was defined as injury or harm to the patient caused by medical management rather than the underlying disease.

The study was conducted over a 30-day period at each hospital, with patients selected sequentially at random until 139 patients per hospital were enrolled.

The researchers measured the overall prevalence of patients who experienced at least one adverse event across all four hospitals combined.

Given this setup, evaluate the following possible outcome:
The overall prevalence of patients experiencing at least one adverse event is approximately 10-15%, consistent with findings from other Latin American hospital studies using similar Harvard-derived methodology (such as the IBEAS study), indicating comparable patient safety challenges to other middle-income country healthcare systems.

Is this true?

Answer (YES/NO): NO